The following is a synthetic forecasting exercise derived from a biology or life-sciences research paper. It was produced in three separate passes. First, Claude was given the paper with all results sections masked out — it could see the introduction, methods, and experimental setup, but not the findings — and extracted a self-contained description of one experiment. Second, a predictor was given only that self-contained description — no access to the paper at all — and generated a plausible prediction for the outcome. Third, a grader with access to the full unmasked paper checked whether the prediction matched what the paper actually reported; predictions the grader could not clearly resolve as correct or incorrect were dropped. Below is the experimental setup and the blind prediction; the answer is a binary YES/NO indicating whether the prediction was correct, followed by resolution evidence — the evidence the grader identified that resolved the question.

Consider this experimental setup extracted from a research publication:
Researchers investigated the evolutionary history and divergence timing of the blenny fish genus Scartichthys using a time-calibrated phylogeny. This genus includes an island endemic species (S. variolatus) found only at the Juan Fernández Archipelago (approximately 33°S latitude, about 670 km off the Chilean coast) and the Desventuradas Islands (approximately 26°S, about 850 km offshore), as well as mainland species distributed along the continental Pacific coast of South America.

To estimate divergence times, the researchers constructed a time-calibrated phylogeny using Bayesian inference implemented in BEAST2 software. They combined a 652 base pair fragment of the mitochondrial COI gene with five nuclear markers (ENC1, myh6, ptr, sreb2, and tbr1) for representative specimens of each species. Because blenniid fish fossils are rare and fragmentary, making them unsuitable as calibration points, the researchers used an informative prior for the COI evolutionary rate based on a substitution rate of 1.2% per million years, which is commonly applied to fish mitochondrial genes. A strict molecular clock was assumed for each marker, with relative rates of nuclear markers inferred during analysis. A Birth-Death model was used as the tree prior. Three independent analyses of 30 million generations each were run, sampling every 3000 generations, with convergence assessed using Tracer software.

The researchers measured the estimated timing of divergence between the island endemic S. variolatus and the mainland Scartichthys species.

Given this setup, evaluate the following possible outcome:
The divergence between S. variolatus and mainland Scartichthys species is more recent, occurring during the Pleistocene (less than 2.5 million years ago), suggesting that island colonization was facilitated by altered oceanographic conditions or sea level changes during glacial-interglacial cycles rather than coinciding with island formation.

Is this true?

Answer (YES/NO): YES